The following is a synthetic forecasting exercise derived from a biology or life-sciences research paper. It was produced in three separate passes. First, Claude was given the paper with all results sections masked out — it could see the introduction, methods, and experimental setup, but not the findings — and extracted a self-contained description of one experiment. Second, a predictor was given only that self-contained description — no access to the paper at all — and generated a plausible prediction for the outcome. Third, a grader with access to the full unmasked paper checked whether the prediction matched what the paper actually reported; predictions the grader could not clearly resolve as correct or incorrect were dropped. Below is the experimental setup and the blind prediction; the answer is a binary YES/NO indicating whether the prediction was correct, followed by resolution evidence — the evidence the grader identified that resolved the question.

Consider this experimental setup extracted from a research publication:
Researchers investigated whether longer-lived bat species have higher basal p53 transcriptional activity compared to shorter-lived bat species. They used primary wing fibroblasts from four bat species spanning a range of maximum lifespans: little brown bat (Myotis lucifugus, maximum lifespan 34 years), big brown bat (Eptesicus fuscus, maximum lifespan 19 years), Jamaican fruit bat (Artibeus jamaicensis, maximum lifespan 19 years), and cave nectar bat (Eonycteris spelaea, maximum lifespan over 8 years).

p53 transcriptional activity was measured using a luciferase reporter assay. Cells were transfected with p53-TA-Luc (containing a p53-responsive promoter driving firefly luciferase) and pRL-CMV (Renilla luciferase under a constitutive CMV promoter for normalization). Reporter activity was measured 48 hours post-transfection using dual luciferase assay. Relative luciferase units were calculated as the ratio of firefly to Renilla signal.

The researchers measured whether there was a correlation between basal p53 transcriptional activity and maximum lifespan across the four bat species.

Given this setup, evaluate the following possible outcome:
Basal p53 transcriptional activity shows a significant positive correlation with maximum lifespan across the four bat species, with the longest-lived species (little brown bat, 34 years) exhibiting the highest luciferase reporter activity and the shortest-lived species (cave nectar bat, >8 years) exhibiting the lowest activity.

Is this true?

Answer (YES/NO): NO